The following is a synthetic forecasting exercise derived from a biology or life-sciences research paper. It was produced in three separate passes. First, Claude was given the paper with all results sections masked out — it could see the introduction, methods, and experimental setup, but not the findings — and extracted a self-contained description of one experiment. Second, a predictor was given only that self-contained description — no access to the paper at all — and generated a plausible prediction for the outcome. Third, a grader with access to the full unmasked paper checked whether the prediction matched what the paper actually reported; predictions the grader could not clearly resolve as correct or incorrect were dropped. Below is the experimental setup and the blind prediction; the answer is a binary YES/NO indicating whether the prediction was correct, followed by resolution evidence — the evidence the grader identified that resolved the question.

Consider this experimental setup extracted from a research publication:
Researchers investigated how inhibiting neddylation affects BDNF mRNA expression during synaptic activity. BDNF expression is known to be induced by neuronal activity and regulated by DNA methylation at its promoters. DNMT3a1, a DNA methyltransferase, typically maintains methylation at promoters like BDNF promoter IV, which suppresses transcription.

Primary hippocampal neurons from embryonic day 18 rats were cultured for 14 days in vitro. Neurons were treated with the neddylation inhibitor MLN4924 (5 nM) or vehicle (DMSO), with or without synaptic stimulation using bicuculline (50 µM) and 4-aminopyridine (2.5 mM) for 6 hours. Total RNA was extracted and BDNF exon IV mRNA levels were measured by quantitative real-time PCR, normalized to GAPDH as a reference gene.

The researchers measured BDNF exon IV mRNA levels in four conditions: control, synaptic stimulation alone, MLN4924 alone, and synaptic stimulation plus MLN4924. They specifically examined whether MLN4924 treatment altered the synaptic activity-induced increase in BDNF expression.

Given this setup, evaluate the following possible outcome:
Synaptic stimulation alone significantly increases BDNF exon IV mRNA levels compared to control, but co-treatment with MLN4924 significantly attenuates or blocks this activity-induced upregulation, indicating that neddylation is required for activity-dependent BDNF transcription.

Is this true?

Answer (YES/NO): YES